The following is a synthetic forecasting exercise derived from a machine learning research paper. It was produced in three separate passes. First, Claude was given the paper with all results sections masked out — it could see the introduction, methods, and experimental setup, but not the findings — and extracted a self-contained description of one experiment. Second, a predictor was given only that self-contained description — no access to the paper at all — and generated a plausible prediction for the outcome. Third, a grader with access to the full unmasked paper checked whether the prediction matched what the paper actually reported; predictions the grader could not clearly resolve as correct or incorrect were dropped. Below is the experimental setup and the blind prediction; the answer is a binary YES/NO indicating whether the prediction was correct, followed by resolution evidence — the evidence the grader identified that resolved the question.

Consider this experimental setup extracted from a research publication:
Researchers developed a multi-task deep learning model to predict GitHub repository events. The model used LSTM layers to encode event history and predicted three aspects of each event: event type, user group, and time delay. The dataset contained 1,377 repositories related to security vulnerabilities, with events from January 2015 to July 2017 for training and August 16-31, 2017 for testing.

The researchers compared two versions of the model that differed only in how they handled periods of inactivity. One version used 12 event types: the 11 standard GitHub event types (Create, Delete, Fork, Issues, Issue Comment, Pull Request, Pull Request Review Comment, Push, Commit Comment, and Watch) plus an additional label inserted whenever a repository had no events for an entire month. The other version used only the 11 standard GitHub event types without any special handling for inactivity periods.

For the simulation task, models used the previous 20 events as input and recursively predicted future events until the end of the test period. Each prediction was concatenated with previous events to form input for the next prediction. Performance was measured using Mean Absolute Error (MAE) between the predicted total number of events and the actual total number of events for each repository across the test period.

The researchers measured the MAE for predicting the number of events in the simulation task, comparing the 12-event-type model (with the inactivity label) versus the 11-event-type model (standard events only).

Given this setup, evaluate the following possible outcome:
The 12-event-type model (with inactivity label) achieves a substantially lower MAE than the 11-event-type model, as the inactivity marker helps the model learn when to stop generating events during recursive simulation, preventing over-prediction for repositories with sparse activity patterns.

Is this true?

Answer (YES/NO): YES